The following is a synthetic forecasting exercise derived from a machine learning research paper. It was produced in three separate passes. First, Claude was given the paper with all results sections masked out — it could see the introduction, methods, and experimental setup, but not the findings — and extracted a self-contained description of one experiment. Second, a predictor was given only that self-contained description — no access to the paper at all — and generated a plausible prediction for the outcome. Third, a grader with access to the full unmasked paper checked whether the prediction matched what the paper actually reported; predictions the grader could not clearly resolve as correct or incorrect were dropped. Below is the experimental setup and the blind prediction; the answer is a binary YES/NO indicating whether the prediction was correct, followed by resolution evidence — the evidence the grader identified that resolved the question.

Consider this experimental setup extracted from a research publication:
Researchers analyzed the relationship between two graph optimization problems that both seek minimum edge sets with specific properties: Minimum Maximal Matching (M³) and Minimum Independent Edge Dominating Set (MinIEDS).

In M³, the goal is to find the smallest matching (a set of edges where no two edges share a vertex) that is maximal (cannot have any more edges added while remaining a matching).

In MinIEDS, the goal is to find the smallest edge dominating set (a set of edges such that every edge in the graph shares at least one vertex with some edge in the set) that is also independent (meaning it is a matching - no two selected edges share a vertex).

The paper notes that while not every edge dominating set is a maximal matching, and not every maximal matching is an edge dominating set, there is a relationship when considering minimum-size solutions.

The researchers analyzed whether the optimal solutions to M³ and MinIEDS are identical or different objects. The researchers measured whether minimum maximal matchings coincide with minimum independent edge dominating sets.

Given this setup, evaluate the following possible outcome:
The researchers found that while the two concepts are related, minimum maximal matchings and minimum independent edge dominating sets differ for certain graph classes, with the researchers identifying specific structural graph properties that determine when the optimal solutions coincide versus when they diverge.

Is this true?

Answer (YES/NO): NO